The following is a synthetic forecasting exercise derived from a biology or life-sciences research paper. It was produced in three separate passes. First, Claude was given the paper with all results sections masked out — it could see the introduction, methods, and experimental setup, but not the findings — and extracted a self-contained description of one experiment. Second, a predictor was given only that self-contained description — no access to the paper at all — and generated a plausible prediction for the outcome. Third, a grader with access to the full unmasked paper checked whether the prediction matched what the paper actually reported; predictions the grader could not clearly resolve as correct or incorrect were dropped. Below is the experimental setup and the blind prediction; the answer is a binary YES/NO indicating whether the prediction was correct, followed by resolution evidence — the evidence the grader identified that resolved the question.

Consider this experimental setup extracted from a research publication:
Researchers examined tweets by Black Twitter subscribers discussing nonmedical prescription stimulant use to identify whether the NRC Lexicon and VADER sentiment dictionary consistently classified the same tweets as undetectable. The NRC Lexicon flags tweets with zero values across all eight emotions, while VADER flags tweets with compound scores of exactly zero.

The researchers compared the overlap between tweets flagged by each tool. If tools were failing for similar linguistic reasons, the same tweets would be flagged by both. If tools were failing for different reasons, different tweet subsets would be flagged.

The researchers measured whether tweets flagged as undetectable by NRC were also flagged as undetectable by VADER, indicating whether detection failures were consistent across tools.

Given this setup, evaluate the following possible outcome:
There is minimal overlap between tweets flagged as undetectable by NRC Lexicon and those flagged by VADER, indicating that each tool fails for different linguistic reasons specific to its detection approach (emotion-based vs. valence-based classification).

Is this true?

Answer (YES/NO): YES